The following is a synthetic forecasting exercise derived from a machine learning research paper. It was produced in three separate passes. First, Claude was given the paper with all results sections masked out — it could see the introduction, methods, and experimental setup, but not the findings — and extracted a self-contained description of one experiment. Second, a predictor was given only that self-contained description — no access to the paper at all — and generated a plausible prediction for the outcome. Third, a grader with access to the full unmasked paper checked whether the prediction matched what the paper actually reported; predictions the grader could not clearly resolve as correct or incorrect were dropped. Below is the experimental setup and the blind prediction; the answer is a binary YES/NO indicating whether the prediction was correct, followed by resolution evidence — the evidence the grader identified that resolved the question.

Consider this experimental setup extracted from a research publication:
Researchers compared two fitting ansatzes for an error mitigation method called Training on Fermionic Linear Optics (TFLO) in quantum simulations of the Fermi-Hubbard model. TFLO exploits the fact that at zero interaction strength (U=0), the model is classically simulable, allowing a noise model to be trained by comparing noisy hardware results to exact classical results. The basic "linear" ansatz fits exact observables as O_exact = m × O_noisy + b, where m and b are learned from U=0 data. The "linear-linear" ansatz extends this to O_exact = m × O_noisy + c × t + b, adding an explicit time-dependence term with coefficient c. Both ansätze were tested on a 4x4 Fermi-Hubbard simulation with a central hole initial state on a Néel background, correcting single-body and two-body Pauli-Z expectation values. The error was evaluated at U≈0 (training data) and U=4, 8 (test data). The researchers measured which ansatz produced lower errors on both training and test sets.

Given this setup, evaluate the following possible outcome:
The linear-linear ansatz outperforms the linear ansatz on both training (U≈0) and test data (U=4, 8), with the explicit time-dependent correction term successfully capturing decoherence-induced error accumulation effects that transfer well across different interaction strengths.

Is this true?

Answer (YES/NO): NO